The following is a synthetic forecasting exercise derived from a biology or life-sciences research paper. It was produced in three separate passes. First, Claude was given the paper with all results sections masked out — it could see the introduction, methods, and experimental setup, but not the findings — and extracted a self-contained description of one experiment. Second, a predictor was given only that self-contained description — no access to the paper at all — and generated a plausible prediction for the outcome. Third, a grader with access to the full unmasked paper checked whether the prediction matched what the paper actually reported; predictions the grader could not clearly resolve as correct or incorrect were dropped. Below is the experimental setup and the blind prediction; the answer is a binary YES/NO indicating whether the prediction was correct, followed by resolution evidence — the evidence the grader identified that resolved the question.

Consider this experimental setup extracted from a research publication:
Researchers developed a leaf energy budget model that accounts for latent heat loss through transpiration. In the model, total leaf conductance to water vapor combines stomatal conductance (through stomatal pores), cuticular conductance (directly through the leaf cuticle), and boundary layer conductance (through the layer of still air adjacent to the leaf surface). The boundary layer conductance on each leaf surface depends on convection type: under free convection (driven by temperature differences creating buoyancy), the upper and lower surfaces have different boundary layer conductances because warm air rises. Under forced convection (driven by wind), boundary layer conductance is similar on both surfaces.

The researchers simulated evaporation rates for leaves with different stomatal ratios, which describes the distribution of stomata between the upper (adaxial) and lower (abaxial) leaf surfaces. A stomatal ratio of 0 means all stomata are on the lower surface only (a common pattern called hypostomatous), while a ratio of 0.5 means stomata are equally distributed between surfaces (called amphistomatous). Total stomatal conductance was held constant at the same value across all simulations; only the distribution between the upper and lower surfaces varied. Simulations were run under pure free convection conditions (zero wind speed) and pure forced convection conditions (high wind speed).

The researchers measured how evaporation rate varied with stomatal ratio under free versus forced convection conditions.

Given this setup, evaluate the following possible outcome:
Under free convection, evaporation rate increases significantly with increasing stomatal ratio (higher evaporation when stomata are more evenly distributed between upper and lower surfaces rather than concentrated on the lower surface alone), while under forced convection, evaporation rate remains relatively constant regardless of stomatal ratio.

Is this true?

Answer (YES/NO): NO